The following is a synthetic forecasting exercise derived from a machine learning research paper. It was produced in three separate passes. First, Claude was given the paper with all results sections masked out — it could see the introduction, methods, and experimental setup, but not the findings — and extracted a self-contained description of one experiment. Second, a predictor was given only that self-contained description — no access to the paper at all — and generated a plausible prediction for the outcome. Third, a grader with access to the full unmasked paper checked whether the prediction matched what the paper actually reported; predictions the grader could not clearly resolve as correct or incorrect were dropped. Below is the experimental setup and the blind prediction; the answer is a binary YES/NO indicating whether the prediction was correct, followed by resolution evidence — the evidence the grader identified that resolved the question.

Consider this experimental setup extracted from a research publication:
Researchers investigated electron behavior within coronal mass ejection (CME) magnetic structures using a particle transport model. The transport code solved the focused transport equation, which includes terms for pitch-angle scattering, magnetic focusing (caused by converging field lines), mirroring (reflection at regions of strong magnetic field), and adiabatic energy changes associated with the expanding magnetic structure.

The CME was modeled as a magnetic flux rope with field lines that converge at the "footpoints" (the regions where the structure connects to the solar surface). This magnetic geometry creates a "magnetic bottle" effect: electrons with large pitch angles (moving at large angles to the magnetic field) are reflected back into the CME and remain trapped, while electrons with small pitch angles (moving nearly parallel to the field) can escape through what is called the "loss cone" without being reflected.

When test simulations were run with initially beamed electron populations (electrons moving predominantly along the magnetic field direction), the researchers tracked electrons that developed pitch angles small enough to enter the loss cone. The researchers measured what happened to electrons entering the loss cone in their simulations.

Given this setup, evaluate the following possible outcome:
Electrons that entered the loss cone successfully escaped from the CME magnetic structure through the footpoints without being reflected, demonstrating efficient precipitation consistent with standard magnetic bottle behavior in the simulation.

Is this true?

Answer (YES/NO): YES